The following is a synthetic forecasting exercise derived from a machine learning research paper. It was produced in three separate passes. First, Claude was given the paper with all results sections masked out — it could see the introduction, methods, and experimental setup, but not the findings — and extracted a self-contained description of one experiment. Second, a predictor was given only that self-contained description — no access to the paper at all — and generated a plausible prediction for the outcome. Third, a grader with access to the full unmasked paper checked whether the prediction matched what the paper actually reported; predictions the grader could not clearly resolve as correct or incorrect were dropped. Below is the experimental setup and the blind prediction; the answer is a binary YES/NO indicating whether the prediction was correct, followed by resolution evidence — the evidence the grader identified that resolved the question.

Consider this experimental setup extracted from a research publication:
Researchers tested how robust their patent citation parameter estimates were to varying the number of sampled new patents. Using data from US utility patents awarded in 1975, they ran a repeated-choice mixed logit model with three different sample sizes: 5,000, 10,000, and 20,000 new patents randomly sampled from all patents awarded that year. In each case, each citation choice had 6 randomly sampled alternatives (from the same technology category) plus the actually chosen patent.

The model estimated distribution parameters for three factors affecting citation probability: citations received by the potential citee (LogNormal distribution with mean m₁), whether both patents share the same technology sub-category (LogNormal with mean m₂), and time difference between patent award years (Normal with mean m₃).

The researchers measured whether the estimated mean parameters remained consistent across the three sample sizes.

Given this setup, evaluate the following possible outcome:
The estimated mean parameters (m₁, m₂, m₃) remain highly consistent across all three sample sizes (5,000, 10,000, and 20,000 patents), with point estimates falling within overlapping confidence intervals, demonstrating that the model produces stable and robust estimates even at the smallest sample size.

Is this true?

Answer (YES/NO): YES